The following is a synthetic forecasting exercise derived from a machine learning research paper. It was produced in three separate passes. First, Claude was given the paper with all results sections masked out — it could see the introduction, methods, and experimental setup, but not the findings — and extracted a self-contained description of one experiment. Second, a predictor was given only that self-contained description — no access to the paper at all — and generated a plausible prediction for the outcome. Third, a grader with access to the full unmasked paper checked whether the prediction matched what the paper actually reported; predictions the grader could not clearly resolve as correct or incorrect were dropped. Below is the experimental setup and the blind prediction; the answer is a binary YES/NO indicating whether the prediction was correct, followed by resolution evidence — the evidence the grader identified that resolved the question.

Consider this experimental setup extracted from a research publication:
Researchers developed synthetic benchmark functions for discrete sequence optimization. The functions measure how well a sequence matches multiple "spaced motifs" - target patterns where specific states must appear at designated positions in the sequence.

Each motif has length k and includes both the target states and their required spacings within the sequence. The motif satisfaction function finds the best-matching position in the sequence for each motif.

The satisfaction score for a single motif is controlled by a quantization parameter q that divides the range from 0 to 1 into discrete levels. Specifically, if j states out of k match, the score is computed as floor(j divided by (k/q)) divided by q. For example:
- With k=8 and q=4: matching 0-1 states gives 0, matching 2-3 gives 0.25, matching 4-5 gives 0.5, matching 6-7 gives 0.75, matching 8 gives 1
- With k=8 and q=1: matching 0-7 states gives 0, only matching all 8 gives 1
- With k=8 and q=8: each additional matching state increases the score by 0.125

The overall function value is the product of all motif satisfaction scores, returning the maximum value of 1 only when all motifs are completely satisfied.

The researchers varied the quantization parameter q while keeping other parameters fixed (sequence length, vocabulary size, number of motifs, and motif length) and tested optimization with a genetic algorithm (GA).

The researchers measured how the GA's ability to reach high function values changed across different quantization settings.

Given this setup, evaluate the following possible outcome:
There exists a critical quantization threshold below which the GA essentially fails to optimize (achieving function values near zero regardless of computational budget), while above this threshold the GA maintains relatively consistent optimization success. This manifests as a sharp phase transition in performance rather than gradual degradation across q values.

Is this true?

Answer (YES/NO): NO